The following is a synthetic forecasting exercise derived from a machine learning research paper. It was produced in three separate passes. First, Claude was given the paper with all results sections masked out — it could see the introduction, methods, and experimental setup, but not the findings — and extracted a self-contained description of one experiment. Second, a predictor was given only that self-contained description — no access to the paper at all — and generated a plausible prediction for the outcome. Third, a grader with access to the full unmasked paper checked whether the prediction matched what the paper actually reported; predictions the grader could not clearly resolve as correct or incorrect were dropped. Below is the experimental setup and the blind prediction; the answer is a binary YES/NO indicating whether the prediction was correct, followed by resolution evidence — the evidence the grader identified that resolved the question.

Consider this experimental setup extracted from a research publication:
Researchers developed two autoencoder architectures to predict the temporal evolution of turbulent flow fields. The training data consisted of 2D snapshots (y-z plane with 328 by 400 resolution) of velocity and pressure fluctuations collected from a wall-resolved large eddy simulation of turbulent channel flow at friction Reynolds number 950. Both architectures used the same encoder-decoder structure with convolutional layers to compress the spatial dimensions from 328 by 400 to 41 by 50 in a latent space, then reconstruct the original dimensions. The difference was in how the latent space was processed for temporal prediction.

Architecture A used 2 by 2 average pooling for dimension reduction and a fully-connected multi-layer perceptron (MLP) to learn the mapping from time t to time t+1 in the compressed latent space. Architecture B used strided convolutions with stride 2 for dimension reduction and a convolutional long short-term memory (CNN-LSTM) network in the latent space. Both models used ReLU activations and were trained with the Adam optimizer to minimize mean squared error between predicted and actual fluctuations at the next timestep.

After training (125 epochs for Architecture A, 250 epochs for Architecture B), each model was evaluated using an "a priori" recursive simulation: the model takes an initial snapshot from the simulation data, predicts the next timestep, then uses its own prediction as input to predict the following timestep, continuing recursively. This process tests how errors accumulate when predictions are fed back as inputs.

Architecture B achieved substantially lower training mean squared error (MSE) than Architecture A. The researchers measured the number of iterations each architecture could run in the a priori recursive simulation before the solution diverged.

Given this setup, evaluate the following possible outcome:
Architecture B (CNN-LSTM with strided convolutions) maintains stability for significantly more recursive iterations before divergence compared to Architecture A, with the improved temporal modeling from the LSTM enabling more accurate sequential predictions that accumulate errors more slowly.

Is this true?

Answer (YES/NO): NO